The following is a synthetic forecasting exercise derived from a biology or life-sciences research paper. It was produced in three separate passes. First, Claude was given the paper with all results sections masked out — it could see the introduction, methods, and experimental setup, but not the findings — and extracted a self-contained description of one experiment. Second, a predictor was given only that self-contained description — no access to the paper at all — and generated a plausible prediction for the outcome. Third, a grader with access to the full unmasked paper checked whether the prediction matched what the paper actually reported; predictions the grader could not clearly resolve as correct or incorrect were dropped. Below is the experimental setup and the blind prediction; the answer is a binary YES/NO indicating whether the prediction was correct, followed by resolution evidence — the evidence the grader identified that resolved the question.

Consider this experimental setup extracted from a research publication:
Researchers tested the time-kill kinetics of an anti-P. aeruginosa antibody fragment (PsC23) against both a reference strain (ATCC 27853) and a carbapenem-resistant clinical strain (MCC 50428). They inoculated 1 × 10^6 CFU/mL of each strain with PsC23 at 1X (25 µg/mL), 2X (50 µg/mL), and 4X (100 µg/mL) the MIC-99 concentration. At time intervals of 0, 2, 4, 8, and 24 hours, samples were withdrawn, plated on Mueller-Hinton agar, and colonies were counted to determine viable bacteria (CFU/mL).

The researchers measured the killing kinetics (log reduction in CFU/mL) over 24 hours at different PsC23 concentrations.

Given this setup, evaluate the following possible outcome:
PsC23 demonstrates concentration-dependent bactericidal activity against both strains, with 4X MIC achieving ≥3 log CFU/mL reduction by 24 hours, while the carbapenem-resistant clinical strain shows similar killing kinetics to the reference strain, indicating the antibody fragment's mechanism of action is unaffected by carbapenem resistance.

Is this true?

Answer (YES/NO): NO